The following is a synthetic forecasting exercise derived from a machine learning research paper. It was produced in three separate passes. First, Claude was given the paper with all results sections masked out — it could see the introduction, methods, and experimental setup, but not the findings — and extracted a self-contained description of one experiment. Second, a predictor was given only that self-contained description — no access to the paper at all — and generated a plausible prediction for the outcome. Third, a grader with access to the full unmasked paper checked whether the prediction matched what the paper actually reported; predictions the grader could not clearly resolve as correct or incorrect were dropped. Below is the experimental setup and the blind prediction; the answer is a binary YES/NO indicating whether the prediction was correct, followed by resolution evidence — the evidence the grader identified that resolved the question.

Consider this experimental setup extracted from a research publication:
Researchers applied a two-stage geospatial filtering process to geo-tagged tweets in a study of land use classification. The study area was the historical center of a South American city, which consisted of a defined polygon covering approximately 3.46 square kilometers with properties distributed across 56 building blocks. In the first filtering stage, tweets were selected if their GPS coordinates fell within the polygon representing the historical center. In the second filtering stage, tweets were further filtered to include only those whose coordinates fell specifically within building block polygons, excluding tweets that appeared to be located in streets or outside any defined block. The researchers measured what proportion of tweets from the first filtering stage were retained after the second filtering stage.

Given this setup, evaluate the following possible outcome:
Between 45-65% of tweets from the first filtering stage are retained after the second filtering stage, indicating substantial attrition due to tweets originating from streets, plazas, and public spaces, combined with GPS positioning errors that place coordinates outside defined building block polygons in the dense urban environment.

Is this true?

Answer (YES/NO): NO